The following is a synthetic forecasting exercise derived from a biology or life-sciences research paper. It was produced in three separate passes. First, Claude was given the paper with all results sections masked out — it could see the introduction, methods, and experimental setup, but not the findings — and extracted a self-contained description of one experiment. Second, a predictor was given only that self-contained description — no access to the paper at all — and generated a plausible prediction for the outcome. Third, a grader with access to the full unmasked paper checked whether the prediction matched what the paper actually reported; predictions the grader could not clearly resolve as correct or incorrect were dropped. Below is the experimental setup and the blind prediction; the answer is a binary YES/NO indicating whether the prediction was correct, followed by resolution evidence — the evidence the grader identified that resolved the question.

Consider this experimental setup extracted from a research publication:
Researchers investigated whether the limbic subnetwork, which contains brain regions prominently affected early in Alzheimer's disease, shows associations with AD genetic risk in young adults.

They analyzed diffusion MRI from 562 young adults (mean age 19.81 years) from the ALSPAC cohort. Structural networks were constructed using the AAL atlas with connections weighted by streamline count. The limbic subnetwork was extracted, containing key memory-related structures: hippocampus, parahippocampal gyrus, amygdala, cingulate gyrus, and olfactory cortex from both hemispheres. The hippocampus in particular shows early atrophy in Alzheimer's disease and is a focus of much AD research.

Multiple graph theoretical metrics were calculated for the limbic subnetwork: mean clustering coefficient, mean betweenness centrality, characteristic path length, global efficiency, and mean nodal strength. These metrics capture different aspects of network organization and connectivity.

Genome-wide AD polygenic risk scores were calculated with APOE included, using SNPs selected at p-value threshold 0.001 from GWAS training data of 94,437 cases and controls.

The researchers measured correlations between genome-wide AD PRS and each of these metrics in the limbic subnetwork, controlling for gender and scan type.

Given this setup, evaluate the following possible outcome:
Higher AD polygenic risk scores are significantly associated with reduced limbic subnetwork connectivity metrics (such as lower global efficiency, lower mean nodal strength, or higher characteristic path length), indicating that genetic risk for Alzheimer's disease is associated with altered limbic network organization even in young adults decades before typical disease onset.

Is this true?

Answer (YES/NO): NO